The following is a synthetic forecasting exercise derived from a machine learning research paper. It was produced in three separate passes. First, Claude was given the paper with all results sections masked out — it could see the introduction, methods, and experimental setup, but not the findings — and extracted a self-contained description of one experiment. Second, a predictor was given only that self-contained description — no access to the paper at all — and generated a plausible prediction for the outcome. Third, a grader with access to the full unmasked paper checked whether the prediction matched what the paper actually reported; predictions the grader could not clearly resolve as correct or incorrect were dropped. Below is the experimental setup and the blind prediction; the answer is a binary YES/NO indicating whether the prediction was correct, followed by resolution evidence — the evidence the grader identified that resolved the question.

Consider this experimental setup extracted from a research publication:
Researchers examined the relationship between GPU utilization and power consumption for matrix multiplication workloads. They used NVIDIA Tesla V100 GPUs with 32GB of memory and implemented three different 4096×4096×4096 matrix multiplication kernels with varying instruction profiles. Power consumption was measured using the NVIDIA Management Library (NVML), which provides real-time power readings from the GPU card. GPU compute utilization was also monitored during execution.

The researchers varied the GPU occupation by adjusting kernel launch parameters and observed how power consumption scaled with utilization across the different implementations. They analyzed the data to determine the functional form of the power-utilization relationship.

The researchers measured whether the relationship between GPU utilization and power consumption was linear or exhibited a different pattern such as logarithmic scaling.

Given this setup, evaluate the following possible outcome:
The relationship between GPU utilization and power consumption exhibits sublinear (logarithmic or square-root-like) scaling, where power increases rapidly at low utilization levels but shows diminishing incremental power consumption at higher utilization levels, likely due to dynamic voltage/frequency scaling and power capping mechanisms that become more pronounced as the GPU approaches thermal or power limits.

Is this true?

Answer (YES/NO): NO